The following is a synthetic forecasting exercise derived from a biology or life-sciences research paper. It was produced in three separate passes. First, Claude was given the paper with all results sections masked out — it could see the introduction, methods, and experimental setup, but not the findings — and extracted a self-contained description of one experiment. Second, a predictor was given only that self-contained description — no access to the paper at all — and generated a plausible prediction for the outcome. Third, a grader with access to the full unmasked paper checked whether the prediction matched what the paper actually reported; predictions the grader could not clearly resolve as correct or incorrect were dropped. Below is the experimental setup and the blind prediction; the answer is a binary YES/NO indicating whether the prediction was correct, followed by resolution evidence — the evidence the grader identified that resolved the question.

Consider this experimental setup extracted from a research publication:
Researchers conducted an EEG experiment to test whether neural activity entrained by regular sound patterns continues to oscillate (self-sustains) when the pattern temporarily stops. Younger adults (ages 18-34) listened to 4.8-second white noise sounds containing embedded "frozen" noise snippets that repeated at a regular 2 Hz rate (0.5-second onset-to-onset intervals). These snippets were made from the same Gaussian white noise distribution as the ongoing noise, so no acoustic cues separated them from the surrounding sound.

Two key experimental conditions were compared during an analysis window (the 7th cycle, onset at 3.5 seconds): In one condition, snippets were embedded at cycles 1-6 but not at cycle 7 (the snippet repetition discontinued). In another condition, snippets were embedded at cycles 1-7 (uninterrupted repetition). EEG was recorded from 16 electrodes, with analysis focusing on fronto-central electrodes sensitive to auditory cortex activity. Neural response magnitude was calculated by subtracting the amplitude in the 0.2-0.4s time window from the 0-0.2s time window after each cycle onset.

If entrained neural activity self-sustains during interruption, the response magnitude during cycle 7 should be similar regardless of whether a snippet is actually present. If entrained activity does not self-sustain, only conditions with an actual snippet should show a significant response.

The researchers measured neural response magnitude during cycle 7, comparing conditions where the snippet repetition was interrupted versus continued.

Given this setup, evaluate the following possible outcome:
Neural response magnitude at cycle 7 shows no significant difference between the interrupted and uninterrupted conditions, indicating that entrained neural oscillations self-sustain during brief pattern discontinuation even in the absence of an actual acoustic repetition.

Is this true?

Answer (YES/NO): NO